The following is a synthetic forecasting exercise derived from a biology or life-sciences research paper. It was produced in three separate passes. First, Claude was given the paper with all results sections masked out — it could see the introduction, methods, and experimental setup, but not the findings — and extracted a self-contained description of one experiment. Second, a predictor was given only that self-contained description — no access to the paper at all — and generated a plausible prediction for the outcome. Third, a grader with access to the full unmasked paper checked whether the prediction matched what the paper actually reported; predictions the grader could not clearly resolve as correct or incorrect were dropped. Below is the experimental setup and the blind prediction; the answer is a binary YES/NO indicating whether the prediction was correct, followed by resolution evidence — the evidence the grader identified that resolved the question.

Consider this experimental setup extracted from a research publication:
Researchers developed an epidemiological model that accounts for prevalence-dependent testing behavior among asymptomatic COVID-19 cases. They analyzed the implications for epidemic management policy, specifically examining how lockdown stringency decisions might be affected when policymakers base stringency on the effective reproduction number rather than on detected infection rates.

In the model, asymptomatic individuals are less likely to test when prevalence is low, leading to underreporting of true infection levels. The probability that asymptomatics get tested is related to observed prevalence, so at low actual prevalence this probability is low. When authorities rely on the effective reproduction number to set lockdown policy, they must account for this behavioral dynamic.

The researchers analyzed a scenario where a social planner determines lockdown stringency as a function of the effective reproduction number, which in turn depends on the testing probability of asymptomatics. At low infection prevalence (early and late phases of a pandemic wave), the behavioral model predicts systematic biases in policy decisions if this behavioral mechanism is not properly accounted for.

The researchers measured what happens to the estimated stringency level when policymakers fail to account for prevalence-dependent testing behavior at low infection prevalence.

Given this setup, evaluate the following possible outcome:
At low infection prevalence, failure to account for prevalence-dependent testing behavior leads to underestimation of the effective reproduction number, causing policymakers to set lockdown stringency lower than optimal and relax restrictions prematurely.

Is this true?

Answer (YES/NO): YES